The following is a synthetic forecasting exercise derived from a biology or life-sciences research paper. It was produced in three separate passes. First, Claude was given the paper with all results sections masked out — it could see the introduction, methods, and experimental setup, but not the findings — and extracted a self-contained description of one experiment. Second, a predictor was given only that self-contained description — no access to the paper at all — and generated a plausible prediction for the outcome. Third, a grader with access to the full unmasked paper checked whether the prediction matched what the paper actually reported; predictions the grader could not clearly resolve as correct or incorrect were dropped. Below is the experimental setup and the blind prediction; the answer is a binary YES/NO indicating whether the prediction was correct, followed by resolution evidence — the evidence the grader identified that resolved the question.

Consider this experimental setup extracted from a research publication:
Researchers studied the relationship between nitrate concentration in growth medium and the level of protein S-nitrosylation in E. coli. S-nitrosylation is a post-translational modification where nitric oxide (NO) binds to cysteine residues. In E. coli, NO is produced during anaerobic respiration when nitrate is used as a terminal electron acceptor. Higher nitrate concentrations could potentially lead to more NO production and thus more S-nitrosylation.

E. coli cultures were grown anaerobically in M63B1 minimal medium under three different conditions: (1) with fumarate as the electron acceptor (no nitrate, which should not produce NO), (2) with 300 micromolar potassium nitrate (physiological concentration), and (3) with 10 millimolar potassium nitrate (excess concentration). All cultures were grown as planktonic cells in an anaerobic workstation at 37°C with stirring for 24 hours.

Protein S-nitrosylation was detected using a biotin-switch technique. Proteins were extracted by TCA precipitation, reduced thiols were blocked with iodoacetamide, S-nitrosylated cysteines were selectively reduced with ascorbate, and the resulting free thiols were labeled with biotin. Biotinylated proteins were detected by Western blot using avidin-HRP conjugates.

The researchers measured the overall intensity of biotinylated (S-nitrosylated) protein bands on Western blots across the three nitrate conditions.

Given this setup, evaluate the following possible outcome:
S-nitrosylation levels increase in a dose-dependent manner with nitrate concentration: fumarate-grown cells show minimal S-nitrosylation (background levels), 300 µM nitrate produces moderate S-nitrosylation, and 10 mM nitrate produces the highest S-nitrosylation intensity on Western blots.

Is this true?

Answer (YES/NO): YES